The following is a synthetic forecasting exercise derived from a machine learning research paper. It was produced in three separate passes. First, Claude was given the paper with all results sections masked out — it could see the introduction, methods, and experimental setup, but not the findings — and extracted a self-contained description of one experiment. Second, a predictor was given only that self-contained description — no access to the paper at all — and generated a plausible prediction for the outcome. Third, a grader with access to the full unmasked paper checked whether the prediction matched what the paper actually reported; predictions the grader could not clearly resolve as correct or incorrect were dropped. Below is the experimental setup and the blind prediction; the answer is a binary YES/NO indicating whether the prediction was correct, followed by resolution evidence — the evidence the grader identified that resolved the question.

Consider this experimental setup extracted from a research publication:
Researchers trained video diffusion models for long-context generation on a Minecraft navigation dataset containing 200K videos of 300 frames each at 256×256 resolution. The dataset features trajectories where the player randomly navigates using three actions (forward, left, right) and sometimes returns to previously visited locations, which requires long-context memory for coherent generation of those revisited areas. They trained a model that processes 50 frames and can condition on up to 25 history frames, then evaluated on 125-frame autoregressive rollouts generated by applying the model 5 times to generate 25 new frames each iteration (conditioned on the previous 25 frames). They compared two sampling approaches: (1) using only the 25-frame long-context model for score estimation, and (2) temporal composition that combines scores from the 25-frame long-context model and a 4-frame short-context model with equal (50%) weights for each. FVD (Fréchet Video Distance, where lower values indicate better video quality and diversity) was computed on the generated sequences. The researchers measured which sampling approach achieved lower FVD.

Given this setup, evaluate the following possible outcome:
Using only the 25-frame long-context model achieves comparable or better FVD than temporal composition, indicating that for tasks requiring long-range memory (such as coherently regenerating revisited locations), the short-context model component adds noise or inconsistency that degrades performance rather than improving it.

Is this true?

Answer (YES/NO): NO